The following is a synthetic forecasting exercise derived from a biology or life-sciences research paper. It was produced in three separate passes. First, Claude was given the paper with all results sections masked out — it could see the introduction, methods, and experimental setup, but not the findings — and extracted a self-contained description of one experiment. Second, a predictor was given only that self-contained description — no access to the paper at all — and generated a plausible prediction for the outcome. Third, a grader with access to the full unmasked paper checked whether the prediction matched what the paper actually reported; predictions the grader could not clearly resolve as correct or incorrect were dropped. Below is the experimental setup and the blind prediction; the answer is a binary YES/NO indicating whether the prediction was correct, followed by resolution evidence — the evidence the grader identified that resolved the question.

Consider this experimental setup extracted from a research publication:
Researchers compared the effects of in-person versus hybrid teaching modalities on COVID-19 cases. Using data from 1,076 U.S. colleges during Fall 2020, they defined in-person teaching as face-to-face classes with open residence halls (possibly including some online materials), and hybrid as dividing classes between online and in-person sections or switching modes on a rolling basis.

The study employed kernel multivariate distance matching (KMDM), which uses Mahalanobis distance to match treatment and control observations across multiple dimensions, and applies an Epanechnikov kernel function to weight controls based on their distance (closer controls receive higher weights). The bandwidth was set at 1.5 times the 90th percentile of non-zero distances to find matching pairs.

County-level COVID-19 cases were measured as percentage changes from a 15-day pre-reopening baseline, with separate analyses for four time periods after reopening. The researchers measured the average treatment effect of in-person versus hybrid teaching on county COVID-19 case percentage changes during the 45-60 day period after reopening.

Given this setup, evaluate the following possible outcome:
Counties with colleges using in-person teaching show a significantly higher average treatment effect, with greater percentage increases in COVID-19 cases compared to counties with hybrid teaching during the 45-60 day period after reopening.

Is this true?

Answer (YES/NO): NO